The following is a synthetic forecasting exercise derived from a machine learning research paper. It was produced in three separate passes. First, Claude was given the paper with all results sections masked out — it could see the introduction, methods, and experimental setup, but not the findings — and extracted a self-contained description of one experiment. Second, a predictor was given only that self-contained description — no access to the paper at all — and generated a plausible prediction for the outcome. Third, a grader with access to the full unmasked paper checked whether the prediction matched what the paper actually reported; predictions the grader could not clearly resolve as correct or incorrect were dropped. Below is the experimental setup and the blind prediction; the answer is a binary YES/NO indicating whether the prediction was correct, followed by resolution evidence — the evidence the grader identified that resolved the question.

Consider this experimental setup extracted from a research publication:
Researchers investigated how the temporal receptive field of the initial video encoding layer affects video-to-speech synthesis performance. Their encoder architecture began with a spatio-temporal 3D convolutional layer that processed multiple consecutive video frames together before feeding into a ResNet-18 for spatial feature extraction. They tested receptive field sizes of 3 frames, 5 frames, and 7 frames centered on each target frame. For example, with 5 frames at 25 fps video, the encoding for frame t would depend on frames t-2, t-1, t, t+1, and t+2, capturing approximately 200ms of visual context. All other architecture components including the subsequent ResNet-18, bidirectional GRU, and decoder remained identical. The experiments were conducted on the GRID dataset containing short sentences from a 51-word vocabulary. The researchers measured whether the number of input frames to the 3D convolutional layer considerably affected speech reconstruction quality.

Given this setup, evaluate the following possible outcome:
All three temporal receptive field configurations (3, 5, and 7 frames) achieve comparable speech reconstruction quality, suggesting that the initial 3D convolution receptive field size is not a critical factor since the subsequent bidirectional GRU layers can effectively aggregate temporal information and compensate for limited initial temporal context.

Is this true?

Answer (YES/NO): YES